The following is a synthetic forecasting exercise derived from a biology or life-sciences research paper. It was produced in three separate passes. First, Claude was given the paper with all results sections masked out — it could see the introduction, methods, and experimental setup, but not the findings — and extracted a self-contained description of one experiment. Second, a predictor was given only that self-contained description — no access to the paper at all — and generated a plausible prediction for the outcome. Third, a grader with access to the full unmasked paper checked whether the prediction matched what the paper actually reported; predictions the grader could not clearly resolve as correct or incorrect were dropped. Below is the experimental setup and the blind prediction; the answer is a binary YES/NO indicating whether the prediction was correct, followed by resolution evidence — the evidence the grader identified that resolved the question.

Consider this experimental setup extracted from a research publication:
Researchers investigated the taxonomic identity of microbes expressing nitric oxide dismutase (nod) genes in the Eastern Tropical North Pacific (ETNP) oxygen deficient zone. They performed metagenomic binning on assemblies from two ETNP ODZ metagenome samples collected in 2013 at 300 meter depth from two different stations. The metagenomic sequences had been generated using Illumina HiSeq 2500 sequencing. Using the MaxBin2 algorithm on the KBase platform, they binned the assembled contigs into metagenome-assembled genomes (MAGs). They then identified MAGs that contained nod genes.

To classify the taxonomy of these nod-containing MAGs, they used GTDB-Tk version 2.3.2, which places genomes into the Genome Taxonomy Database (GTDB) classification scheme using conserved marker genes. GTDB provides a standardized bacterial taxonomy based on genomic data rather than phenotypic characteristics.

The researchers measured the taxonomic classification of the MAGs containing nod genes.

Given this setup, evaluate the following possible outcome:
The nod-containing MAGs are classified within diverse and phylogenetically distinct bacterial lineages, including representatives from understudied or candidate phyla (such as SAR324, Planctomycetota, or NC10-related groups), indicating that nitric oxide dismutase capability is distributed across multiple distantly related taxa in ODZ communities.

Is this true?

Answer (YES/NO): NO